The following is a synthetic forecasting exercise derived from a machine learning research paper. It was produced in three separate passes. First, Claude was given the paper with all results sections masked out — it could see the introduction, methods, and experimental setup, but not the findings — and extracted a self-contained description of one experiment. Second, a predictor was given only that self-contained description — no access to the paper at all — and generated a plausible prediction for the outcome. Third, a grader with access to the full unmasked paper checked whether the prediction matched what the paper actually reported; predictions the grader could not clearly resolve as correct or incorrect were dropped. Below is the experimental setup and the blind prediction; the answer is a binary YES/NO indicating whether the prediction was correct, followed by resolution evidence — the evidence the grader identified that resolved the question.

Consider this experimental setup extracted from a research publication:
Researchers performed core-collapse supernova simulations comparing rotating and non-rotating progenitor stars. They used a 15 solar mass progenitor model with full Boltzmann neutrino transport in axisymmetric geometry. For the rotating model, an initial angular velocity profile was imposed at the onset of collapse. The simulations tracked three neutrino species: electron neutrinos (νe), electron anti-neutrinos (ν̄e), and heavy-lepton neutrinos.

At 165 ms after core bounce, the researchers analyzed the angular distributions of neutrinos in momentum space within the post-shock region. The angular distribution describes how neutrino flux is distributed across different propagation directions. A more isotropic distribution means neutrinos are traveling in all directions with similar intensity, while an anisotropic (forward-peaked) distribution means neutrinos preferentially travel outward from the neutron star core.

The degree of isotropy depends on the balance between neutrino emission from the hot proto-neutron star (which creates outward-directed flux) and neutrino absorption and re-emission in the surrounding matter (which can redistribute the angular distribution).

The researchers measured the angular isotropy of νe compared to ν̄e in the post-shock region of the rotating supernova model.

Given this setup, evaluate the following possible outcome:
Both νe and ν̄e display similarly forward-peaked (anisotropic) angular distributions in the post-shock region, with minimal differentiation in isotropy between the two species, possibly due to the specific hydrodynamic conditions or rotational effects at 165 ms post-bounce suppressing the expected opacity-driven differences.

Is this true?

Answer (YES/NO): NO